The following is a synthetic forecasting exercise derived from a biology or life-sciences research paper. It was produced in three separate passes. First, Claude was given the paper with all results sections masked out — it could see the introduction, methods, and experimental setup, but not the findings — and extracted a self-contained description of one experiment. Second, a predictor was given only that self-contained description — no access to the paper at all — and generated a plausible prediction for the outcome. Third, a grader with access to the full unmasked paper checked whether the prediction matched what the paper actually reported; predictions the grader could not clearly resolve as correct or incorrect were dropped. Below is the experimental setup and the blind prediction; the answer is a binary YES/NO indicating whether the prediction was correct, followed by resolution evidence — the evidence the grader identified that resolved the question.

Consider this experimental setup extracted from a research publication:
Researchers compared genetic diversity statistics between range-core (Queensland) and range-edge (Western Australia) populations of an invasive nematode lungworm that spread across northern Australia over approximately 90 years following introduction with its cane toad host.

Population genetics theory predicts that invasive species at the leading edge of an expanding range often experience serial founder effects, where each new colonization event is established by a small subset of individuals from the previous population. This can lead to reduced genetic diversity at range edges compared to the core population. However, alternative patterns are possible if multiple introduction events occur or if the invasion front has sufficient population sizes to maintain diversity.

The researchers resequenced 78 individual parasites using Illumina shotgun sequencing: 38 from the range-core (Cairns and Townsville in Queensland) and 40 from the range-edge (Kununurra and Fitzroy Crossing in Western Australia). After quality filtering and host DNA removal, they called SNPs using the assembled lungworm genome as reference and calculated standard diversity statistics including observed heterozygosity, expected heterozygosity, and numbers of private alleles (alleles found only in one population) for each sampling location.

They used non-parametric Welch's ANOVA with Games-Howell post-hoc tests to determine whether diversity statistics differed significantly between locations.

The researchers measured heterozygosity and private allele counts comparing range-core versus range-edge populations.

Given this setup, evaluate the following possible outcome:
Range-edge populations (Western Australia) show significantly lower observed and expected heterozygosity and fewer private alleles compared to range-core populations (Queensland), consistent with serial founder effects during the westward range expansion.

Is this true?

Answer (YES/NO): YES